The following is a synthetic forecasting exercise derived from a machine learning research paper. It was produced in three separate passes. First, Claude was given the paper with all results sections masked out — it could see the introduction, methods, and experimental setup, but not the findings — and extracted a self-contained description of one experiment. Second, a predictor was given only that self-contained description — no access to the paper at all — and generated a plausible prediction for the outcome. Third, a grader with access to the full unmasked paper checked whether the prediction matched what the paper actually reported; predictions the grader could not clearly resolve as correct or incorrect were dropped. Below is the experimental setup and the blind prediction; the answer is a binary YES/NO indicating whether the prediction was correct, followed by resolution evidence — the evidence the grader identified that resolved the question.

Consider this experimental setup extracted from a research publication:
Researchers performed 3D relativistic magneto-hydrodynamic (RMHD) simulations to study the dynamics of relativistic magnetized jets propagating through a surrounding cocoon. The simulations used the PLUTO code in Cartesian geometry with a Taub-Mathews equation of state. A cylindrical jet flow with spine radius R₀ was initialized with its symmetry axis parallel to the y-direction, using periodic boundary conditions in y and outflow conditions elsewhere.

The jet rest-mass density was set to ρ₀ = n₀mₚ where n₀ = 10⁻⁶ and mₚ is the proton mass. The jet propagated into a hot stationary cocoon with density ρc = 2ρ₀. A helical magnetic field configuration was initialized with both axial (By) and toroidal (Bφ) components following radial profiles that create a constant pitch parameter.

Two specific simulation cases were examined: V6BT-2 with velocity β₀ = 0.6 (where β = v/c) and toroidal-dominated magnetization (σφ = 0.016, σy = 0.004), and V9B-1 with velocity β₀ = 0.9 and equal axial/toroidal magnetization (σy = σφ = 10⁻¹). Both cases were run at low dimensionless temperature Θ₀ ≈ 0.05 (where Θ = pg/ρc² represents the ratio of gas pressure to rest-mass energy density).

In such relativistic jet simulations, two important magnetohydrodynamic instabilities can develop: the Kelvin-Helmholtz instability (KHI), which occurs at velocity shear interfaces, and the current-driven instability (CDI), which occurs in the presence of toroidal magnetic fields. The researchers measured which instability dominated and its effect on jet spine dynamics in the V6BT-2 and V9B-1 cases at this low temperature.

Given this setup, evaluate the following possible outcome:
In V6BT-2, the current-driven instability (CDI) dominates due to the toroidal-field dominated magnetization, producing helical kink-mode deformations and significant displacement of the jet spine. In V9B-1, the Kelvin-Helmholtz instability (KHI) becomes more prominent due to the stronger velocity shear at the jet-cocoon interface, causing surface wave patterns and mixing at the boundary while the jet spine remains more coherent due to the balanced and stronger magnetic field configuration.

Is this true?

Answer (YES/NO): NO